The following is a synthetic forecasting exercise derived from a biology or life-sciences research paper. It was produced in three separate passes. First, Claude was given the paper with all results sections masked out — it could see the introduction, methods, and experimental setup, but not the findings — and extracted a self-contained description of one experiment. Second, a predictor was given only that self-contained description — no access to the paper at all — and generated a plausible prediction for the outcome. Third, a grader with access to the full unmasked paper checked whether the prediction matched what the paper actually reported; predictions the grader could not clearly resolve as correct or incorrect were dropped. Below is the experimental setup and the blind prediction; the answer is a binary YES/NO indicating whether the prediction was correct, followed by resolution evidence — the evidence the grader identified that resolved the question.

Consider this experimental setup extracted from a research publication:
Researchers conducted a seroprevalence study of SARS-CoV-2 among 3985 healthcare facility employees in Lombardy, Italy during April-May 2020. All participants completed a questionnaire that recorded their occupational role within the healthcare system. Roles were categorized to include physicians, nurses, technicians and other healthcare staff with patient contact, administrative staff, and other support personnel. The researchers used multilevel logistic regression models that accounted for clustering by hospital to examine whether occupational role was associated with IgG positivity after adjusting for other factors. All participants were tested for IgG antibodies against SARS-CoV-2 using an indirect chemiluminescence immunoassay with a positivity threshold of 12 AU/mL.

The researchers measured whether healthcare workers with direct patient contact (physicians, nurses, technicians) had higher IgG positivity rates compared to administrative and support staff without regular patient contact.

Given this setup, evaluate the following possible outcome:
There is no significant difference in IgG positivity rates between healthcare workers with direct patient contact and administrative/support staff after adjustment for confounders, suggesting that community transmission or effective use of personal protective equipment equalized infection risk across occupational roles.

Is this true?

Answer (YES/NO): YES